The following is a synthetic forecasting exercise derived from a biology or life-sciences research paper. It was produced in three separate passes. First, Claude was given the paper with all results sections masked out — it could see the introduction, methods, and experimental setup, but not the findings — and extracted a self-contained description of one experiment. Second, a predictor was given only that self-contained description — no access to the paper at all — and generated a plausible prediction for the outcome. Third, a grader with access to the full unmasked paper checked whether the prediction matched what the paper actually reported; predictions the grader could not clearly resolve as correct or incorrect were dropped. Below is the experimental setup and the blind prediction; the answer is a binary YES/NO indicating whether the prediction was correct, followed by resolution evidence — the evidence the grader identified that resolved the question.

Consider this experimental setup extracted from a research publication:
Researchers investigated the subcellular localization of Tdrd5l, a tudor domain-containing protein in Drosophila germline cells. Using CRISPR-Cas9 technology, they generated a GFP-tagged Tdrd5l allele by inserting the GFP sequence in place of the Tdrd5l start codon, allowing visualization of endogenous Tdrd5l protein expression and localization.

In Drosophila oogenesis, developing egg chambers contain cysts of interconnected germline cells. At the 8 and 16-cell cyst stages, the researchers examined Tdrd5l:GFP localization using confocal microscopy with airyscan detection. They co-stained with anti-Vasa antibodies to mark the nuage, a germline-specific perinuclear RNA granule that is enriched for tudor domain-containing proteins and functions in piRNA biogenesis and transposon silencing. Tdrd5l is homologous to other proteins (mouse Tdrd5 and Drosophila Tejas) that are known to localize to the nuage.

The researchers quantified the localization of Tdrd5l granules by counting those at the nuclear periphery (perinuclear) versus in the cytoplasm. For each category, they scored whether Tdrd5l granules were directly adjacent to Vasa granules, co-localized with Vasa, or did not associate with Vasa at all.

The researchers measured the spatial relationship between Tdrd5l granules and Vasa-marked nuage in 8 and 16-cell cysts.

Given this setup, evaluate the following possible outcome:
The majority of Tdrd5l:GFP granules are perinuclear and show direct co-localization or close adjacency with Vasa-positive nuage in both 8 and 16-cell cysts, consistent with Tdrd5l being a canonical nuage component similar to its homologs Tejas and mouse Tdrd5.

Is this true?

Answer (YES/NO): NO